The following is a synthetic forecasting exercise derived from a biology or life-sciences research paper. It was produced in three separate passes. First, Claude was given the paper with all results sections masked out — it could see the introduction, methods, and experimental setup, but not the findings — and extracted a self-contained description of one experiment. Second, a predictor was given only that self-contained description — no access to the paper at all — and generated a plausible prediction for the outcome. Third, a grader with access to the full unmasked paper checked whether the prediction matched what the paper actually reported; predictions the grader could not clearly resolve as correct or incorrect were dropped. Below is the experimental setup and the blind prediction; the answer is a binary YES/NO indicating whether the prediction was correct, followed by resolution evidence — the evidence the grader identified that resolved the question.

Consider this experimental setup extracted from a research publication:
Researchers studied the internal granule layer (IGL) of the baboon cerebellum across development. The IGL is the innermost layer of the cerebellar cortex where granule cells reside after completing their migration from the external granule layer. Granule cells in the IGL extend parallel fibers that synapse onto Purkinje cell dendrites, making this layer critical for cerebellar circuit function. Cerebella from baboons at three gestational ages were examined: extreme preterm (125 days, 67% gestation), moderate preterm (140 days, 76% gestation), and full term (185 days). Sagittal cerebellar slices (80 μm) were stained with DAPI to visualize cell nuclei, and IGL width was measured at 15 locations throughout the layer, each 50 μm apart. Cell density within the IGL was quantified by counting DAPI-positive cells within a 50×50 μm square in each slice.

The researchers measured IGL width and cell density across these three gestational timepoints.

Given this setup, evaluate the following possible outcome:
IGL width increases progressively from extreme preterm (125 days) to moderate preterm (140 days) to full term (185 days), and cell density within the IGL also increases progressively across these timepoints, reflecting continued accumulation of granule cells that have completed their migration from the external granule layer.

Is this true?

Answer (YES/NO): NO